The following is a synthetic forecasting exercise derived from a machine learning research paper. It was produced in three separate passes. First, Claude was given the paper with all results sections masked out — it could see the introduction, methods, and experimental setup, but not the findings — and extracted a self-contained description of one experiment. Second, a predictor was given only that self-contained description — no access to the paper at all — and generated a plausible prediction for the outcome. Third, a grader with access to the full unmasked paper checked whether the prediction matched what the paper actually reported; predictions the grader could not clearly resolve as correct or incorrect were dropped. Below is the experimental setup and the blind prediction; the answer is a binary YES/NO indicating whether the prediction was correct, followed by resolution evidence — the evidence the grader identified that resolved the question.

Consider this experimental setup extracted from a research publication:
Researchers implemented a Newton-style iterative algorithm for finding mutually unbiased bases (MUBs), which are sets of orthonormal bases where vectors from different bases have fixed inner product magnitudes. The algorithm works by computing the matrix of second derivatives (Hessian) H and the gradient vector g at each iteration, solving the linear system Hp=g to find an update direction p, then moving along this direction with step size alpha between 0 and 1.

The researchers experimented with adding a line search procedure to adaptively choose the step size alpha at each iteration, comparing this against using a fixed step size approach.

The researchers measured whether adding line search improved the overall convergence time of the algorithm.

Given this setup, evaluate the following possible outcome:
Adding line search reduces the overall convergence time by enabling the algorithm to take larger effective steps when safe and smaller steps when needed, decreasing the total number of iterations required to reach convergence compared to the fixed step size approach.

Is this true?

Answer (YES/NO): NO